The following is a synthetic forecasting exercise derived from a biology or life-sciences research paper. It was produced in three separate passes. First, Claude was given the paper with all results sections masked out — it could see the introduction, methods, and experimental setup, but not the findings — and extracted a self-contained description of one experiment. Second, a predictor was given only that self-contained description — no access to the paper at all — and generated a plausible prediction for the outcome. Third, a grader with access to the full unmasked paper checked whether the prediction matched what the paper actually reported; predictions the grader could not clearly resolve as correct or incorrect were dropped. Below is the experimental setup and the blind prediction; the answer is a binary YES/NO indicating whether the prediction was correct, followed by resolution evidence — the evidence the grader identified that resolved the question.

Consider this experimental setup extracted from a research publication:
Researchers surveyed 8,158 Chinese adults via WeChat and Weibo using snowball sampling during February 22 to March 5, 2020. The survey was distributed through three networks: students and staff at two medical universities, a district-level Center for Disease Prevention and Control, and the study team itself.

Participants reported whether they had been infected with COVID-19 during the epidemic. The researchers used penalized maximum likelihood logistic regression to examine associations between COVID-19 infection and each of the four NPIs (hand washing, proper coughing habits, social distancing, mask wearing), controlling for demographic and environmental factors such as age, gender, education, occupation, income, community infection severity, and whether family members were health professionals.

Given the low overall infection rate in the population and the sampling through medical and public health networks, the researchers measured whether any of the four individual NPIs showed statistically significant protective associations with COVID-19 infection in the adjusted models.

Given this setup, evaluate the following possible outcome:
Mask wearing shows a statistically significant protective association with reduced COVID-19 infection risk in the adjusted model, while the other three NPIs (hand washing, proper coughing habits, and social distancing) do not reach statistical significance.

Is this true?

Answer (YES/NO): YES